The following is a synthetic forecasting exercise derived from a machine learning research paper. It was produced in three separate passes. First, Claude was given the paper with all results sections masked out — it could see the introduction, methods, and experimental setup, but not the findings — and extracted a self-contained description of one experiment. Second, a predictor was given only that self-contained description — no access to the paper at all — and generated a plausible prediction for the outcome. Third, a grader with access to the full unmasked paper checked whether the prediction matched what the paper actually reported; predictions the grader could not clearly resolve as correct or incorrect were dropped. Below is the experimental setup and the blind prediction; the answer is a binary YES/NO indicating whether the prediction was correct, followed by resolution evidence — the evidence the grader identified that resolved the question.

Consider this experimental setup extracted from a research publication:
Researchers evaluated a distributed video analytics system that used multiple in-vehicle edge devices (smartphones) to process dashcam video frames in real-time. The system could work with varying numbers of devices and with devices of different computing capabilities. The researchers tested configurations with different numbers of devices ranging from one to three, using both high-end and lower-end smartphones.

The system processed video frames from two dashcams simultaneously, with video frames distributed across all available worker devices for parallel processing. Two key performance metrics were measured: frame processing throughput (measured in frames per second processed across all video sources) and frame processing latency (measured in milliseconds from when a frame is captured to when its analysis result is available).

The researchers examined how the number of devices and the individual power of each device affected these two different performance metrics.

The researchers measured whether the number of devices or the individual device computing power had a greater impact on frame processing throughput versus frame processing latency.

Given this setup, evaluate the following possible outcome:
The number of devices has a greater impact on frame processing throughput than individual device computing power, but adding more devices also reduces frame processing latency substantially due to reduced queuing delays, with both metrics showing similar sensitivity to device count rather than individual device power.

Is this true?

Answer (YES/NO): NO